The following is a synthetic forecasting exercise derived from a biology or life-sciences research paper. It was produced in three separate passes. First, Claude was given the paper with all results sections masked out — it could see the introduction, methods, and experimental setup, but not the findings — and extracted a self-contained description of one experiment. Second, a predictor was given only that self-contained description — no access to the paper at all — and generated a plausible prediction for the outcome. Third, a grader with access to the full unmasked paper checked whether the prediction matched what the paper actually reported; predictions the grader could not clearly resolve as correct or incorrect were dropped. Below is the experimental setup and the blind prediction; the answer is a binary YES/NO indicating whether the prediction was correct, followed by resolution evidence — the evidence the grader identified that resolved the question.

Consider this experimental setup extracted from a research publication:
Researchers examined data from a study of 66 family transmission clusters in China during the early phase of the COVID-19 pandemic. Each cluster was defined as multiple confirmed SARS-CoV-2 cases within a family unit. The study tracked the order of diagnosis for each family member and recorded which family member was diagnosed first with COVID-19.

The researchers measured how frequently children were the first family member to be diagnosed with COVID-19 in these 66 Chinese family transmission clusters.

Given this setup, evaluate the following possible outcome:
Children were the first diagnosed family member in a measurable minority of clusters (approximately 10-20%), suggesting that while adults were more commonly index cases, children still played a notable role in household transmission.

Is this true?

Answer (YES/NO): NO